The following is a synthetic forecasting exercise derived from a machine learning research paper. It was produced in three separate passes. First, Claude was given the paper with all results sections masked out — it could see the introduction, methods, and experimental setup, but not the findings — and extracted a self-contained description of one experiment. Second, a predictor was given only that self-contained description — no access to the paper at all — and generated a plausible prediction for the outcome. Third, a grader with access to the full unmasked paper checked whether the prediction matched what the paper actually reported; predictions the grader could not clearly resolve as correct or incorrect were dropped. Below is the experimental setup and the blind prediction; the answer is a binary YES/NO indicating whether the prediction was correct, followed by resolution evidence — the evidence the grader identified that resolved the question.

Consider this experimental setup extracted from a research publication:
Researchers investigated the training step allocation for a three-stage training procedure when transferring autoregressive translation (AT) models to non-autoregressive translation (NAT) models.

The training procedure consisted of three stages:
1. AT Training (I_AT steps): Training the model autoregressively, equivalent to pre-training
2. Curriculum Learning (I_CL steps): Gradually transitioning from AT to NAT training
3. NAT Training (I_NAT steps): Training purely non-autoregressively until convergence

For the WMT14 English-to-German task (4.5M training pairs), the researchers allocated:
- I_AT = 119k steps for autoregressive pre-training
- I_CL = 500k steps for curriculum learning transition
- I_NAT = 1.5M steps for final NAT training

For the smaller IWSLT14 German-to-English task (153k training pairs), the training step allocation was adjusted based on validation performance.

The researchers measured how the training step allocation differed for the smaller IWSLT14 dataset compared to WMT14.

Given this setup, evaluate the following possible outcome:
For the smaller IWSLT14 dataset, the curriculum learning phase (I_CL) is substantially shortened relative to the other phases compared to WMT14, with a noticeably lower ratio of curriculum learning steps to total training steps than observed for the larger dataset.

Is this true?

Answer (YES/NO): NO